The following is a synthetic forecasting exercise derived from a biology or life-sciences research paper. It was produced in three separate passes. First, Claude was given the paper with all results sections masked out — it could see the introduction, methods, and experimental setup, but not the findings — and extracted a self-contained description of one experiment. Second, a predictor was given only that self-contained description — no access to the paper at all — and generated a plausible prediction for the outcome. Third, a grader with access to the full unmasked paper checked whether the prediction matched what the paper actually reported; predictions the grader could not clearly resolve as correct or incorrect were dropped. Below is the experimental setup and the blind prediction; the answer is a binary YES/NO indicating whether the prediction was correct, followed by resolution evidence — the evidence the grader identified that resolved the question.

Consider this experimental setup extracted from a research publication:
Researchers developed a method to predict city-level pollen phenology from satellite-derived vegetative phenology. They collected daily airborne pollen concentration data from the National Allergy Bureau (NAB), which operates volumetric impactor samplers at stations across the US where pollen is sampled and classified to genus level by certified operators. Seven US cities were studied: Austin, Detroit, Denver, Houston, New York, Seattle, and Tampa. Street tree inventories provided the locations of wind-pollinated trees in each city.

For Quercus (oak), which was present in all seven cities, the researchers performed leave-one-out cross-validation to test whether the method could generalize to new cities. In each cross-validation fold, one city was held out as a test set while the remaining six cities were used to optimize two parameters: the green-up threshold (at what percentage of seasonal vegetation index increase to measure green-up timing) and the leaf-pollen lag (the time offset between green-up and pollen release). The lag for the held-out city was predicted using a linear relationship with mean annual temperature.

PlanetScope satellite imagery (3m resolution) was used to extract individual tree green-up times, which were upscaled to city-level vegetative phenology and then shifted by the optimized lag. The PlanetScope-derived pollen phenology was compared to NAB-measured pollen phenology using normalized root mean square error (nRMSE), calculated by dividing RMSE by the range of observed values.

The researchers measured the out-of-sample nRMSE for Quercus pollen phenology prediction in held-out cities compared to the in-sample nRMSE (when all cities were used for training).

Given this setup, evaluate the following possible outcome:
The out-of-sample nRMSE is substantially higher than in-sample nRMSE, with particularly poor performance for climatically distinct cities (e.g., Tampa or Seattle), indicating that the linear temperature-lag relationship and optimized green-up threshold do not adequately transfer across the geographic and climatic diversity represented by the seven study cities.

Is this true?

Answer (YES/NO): NO